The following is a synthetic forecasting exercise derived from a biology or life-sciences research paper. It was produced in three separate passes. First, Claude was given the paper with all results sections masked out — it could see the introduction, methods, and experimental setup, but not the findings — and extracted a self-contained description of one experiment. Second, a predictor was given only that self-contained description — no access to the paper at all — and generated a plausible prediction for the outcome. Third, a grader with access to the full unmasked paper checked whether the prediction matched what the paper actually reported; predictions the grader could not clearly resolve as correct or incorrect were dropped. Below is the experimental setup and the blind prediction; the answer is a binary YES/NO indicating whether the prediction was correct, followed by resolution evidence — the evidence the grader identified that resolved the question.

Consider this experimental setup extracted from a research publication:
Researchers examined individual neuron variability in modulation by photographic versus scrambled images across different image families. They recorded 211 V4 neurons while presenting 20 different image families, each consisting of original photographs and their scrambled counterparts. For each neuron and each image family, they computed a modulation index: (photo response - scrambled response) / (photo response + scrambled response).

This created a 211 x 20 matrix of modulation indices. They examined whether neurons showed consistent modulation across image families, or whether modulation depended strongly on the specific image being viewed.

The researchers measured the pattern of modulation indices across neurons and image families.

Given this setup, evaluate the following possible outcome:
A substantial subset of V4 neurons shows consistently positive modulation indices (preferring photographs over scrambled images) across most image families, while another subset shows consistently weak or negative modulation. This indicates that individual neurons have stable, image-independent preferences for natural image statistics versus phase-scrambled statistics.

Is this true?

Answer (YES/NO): NO